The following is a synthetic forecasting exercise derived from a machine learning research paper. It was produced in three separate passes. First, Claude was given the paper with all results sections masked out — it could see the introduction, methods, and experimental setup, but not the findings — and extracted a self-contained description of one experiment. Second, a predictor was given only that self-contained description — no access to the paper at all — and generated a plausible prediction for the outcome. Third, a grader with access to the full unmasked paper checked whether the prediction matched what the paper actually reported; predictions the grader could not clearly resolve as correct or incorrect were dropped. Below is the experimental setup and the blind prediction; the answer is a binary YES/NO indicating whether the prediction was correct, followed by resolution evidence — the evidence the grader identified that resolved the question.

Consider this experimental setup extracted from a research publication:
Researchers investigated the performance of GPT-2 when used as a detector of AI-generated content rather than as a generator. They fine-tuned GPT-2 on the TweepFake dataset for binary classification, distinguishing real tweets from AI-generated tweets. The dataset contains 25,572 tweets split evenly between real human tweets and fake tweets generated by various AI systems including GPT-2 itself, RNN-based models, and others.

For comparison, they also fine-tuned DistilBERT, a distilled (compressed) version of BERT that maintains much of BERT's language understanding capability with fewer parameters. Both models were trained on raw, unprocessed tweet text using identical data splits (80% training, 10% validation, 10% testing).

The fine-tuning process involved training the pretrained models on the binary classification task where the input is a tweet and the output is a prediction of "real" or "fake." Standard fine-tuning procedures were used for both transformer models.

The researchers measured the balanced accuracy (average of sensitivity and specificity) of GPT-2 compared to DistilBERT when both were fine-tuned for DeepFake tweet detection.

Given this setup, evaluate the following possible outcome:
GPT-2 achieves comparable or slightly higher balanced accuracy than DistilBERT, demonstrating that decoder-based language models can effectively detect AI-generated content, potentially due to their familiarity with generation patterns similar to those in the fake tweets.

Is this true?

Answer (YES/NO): YES